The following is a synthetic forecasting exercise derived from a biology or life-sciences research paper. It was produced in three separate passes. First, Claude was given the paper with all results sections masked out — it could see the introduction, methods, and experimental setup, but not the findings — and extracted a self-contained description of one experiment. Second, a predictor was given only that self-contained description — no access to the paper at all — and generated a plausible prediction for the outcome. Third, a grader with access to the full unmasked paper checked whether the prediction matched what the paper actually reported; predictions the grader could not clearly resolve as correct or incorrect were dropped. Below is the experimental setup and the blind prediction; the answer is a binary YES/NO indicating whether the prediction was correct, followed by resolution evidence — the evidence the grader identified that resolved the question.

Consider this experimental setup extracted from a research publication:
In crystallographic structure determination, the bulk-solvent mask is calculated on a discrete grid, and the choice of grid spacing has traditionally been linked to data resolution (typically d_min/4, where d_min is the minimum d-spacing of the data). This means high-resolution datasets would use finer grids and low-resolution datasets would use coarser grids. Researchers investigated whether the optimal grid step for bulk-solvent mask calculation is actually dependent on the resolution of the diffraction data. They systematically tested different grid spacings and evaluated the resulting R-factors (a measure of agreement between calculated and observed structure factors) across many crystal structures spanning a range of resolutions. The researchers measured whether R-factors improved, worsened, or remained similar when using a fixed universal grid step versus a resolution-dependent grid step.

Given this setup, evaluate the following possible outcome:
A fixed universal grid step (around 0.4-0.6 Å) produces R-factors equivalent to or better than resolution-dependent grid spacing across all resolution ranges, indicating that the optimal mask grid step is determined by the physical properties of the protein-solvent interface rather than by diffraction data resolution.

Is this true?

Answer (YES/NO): YES